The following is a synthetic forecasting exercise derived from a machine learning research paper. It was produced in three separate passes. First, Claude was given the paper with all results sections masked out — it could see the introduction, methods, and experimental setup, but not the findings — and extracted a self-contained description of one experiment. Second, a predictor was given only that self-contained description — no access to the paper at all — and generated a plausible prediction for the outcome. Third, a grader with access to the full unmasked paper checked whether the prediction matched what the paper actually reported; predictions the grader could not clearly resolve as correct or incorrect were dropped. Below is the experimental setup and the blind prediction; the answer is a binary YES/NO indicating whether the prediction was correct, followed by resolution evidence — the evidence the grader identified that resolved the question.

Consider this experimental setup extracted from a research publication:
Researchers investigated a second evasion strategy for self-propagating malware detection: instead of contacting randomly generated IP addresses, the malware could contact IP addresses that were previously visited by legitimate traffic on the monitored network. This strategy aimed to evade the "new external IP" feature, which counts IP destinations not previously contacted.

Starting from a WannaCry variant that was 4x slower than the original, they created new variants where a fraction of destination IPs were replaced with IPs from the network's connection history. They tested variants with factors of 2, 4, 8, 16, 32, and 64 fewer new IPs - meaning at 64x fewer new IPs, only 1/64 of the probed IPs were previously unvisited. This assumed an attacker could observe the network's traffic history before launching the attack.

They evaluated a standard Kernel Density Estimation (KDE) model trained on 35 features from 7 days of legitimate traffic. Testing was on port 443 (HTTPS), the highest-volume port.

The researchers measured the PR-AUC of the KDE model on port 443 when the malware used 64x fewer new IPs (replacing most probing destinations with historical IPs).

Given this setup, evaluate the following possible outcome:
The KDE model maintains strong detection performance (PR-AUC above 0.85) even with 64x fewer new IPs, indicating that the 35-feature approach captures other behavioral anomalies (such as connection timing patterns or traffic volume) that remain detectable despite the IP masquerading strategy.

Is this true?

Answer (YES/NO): NO